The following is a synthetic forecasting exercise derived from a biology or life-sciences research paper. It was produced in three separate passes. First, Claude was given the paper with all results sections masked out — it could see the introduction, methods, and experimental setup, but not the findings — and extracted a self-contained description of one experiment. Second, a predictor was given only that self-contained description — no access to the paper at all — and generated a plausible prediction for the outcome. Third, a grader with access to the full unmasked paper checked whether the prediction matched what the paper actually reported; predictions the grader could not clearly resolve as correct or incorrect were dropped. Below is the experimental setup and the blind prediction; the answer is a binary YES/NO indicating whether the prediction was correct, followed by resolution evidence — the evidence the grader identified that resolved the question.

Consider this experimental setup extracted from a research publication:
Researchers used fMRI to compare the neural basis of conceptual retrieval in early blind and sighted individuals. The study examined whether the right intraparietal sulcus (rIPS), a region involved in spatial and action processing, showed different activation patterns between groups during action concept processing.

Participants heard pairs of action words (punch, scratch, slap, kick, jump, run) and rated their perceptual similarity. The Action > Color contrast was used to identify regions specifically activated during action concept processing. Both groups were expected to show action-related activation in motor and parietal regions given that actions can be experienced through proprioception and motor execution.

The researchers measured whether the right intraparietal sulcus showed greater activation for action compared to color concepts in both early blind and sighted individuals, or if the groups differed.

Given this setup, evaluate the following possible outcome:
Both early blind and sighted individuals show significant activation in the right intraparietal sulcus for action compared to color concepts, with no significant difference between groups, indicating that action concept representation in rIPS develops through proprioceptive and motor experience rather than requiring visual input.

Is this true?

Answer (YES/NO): NO